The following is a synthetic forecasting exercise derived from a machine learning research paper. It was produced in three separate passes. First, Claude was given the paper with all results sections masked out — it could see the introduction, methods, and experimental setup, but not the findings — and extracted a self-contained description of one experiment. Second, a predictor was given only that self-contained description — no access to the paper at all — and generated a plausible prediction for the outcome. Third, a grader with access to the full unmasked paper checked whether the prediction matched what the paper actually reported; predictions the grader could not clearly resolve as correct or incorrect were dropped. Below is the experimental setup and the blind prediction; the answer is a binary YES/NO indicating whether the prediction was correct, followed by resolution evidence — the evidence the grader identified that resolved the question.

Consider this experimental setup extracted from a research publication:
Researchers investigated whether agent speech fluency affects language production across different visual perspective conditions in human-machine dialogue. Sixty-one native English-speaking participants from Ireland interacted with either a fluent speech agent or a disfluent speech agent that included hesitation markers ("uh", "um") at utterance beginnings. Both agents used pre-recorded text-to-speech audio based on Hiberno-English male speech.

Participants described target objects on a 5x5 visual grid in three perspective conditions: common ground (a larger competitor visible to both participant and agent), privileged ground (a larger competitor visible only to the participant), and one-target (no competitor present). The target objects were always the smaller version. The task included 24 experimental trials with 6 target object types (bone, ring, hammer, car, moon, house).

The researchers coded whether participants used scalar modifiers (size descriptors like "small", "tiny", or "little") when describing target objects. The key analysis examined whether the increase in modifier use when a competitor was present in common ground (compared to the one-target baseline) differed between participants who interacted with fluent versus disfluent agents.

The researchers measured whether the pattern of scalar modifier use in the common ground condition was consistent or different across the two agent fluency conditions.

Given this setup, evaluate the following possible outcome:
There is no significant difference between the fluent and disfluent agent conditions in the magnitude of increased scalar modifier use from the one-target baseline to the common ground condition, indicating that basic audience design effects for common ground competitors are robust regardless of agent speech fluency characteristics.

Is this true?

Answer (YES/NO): YES